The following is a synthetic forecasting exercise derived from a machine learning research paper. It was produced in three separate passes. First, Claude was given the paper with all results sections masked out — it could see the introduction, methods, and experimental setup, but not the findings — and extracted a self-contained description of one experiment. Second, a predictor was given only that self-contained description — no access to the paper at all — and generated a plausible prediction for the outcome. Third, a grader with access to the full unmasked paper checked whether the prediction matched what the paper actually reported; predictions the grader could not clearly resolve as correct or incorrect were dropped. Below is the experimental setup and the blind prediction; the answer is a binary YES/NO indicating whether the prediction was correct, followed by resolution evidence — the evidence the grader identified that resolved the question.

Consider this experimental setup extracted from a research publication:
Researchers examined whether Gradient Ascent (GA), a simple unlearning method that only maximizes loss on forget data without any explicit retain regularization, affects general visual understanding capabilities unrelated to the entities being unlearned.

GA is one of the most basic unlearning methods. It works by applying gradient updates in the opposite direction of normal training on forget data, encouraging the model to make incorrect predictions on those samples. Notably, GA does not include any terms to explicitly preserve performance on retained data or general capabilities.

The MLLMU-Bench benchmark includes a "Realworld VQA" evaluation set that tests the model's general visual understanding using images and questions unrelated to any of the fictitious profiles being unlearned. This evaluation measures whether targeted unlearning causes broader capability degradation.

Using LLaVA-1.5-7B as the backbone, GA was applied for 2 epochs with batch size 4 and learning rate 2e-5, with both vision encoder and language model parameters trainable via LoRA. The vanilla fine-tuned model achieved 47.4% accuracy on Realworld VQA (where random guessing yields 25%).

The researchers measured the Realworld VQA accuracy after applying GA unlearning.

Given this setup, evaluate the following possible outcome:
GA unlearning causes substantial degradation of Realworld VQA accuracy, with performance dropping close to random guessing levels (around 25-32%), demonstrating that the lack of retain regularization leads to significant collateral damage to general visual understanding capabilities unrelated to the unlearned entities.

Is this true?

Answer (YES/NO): NO